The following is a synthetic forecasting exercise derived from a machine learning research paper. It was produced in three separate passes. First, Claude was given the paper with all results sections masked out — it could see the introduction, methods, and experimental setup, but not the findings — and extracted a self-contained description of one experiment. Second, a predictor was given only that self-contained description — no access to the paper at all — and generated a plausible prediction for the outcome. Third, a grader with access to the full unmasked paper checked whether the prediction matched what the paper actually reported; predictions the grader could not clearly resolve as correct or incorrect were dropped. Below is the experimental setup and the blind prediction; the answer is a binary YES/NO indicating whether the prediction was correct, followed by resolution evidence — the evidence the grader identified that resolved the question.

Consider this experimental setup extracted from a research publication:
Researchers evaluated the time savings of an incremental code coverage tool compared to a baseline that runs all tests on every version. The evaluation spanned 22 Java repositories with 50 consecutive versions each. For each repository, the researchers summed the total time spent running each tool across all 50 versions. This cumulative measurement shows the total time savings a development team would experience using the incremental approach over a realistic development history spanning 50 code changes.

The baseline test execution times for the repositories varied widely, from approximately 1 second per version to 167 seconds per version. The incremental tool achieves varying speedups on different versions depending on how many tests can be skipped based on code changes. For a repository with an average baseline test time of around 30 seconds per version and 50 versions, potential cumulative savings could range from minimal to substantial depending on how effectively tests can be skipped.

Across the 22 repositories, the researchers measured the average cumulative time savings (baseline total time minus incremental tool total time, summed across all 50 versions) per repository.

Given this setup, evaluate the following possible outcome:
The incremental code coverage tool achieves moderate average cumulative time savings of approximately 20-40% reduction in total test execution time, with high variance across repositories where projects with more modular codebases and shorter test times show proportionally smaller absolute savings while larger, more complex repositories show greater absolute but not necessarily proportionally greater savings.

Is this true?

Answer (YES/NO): NO